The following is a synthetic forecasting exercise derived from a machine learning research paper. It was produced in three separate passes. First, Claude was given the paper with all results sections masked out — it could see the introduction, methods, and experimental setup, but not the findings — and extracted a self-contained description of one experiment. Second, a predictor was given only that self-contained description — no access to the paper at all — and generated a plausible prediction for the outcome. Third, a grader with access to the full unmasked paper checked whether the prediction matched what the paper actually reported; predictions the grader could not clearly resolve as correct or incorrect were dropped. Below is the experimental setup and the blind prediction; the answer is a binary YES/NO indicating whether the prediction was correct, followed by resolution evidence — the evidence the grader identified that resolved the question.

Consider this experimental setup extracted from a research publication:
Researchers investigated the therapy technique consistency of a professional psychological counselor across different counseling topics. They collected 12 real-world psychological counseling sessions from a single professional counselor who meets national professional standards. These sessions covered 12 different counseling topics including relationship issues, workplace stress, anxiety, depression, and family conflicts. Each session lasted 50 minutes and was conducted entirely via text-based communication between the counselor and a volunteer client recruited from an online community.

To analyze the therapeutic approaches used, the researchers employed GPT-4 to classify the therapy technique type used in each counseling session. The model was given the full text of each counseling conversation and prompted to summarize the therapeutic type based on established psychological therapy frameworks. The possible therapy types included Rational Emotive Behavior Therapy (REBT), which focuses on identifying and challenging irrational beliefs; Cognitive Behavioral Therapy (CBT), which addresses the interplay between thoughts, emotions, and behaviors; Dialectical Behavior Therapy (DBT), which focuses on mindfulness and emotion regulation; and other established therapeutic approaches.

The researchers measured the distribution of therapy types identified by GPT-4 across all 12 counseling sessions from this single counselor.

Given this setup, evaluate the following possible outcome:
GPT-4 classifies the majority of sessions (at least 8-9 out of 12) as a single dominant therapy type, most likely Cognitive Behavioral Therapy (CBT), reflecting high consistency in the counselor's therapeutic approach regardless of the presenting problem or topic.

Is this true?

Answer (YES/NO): NO